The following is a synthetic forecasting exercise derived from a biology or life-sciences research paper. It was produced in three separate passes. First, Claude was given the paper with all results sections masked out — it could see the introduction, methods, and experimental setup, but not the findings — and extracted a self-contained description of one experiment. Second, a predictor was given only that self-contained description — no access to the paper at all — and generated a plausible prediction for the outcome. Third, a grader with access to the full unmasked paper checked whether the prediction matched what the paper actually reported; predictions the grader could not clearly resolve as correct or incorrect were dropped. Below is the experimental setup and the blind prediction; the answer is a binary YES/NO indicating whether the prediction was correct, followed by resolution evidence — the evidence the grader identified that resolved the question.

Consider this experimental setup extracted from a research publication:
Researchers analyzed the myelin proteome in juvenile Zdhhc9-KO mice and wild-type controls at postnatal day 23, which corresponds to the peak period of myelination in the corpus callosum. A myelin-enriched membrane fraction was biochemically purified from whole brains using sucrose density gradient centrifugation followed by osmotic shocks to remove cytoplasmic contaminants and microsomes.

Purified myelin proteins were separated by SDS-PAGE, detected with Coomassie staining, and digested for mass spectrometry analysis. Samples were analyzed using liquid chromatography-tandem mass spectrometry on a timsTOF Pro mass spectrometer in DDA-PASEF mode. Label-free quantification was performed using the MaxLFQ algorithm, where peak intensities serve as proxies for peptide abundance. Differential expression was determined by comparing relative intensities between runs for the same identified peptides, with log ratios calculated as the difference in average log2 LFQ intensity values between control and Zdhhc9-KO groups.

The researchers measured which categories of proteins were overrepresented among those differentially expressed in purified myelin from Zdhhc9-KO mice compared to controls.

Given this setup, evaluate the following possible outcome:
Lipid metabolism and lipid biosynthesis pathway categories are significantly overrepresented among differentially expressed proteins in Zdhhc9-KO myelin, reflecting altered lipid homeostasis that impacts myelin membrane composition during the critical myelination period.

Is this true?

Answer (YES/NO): NO